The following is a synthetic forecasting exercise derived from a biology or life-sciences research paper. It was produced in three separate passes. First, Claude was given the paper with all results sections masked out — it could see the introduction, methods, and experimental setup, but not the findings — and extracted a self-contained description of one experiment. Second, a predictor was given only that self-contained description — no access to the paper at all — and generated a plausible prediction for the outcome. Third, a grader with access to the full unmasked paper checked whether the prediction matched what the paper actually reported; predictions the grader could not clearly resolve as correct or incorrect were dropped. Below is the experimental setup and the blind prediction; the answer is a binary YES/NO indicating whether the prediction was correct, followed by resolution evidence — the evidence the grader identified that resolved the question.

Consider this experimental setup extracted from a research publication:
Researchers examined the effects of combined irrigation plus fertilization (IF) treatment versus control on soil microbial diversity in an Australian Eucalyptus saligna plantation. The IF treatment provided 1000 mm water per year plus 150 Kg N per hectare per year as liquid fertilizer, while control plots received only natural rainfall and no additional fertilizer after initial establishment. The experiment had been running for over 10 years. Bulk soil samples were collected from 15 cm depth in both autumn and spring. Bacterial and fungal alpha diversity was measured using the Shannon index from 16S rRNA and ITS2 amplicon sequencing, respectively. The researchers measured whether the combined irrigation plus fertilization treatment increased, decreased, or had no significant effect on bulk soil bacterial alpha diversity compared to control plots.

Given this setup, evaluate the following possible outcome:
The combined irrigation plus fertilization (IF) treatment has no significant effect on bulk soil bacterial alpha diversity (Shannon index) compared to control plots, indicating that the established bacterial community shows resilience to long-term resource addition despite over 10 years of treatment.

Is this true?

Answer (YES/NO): NO